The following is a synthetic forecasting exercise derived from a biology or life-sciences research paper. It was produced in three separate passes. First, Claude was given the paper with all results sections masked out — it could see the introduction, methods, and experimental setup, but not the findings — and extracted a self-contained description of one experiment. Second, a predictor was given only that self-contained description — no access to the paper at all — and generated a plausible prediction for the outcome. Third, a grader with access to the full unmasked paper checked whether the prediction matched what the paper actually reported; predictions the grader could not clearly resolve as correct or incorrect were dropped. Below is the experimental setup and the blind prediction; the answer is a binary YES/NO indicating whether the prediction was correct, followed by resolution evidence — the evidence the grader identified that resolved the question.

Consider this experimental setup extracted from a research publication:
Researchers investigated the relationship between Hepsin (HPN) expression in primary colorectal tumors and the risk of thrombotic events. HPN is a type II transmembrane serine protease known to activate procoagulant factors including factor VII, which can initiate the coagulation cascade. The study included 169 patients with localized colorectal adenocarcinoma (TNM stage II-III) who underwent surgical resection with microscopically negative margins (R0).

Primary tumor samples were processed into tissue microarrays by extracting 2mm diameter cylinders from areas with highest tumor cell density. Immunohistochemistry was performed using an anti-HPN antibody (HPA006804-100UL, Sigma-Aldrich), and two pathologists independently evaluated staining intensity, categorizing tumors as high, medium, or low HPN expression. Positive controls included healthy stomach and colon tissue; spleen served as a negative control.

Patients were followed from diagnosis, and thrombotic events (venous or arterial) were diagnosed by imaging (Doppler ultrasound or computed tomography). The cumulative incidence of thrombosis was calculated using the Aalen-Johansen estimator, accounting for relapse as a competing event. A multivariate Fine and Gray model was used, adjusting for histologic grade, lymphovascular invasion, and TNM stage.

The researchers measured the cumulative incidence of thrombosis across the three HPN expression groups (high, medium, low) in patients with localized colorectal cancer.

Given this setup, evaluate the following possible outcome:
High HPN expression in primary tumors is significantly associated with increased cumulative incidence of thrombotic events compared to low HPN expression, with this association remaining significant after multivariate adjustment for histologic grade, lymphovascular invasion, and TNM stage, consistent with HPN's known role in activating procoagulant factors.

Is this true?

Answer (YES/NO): YES